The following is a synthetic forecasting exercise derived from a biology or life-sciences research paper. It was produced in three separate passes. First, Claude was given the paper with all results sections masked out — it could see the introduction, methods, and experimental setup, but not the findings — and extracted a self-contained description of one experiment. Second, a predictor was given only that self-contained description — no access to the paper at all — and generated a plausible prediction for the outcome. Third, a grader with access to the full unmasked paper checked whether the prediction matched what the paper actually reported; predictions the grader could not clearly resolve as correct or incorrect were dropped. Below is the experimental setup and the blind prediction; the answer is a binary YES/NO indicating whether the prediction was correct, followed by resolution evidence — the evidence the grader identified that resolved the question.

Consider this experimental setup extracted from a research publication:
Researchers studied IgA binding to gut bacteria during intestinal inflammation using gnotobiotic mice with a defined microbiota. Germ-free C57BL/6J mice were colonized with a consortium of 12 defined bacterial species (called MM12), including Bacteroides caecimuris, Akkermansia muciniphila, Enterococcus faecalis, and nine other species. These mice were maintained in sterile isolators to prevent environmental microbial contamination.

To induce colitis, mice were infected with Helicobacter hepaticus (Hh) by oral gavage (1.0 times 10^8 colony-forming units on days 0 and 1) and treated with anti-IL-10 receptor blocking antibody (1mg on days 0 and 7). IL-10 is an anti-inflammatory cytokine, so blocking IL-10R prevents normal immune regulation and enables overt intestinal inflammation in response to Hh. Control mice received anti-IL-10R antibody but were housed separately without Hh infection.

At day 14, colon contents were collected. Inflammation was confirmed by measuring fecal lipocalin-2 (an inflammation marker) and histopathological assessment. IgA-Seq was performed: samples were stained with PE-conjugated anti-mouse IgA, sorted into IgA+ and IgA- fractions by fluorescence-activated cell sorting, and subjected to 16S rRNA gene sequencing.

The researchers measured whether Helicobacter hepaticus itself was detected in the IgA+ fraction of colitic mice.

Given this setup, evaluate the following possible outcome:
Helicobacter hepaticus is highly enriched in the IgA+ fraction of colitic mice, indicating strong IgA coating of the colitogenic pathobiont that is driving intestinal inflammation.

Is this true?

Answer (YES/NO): YES